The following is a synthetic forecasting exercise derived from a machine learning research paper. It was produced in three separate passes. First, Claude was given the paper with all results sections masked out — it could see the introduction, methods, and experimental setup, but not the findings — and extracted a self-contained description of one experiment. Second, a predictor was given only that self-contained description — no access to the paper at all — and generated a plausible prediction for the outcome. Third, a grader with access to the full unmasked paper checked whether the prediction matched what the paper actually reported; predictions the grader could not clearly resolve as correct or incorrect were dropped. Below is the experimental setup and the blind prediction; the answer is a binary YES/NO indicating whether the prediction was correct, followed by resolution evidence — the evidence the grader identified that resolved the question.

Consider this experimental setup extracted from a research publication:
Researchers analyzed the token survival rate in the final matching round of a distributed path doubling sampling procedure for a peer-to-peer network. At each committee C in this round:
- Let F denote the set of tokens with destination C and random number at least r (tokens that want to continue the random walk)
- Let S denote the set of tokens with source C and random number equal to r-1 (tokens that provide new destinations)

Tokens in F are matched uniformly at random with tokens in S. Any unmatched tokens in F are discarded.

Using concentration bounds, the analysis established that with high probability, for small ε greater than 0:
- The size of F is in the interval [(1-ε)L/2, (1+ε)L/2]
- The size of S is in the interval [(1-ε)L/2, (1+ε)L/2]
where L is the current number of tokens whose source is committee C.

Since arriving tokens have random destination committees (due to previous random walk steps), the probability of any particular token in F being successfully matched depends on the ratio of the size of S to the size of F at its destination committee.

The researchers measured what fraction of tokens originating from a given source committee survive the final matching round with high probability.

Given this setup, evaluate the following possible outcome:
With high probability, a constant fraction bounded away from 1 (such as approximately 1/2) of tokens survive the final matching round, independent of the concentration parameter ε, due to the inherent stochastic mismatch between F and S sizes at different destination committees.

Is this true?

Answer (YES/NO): YES